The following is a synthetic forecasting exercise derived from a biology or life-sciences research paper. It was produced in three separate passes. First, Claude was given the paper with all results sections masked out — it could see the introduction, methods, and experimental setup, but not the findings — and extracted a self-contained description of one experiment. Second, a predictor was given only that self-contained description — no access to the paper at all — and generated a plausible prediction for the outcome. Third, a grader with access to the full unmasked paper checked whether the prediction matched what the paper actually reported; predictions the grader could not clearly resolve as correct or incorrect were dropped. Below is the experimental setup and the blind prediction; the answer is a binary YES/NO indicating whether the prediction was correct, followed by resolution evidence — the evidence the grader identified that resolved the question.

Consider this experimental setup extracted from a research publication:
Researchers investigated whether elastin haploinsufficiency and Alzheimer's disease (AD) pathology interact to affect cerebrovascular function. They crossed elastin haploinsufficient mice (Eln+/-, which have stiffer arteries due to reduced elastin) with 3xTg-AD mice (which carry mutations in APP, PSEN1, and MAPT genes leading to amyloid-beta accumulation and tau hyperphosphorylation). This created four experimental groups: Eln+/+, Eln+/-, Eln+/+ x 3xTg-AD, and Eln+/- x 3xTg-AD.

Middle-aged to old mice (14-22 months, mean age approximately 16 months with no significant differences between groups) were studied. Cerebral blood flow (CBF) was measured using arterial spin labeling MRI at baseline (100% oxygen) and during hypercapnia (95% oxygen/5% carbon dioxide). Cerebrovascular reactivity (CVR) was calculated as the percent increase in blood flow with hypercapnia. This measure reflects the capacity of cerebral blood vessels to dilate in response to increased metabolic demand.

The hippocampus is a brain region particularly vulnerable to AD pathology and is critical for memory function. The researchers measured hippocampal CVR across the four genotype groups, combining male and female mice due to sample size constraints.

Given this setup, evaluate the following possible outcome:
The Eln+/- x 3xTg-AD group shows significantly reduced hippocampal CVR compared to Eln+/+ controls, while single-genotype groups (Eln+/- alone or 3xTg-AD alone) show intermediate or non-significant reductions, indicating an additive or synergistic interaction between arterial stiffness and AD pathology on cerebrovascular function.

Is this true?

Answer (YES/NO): NO